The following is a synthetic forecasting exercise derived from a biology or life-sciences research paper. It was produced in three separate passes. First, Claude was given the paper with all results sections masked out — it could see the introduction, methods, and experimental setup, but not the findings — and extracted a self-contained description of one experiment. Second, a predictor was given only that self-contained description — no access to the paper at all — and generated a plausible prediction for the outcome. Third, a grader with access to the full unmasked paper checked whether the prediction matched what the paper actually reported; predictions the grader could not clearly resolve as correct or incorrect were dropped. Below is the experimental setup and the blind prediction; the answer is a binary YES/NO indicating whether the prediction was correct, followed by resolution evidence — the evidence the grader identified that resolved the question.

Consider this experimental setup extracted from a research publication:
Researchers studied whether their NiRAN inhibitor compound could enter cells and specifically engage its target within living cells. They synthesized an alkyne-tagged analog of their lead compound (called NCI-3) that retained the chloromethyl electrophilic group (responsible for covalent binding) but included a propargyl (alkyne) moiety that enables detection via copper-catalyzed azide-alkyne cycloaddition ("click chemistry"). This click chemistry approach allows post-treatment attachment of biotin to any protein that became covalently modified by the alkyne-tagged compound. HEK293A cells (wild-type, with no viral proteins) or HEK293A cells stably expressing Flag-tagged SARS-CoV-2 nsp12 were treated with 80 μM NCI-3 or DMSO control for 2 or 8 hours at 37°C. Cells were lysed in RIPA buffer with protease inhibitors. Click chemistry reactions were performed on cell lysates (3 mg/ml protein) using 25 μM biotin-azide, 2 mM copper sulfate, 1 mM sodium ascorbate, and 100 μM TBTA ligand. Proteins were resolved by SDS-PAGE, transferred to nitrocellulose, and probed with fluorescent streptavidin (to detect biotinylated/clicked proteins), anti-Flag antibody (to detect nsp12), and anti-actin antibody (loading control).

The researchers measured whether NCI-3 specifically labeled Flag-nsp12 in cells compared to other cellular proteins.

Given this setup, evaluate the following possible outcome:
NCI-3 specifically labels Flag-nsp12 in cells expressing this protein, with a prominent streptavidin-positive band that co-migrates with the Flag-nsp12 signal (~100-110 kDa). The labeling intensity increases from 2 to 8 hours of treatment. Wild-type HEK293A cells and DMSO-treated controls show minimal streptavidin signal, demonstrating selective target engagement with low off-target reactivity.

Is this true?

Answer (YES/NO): NO